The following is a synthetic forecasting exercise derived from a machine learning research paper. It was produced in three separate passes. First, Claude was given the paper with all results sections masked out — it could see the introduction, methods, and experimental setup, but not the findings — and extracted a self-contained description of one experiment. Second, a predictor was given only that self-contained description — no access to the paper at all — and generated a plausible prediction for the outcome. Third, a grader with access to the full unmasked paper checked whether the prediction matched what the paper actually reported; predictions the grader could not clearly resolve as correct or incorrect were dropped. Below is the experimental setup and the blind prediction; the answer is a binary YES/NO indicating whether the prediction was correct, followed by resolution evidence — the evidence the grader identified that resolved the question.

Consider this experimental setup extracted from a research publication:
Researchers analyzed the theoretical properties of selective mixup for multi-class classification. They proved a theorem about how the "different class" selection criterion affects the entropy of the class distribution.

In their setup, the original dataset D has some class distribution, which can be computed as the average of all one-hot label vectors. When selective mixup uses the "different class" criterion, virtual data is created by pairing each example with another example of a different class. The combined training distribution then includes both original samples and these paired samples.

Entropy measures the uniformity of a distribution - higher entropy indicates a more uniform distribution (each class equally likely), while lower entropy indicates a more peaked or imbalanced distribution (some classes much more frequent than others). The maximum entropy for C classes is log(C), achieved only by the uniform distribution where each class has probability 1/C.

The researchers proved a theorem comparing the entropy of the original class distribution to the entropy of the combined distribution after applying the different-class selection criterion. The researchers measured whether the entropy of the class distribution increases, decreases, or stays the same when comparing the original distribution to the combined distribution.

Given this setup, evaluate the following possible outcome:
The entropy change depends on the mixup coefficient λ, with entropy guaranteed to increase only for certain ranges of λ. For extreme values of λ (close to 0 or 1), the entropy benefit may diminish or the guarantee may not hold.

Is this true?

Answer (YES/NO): NO